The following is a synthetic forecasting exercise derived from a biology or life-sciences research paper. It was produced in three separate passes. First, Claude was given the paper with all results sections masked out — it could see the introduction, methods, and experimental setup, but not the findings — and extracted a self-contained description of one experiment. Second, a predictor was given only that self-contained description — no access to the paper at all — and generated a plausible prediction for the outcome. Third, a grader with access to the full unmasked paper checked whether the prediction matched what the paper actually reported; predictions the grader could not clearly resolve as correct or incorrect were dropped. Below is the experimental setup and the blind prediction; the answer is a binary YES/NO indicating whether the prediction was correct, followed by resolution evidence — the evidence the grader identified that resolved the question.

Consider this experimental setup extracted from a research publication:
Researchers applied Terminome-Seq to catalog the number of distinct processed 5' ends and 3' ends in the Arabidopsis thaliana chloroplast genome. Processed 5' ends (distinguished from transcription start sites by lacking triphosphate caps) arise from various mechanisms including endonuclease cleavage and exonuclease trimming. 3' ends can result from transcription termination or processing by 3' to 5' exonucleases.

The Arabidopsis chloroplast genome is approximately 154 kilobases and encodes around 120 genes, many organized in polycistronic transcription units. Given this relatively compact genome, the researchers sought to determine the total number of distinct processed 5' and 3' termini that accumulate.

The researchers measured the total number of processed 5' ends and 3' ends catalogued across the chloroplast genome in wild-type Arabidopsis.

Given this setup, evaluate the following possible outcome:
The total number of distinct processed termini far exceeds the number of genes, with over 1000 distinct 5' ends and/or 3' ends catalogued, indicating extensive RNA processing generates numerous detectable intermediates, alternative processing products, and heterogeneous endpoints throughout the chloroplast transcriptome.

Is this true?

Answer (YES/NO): YES